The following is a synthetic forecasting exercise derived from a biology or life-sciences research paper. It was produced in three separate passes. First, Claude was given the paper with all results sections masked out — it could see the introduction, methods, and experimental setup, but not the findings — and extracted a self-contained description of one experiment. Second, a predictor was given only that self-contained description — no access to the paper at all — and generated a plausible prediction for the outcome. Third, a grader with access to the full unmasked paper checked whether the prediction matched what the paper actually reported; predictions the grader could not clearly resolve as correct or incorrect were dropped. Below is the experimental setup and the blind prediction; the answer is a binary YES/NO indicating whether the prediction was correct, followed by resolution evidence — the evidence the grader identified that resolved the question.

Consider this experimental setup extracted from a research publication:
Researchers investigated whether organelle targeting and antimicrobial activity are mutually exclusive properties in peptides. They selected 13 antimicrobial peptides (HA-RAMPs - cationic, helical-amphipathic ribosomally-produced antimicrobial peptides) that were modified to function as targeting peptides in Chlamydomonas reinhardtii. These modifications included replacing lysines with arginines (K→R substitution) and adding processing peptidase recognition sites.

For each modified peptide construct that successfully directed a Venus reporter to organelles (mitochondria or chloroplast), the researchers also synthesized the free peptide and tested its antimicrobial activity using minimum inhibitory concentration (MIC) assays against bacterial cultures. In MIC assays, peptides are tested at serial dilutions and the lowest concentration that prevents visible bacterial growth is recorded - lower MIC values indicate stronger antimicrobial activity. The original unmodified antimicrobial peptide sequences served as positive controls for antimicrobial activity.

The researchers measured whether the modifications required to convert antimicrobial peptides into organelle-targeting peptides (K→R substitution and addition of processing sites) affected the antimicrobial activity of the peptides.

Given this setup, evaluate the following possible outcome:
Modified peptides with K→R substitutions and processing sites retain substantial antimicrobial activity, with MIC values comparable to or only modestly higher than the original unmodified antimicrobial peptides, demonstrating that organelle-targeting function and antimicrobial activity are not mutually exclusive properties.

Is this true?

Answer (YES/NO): NO